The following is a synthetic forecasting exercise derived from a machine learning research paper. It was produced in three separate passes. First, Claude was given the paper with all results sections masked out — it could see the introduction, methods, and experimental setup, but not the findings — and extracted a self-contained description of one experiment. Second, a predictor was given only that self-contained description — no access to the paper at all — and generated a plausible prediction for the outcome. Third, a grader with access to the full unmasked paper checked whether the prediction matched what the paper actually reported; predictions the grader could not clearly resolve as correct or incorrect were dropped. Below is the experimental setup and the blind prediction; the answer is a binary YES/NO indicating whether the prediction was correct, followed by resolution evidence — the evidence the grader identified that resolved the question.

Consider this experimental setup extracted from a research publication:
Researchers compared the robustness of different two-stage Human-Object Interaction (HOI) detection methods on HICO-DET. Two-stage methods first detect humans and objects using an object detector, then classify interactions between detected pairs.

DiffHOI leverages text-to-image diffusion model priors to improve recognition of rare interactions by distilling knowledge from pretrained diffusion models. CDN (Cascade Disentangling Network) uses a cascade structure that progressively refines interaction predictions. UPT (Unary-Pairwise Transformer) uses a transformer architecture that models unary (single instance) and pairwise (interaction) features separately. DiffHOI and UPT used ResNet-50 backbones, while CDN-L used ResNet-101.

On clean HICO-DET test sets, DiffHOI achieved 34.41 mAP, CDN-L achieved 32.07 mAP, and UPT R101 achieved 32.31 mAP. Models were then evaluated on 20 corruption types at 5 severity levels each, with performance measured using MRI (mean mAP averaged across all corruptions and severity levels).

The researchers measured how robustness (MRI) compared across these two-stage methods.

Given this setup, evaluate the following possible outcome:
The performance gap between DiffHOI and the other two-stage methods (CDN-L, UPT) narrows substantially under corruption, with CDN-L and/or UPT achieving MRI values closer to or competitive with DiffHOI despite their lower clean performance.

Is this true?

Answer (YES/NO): NO